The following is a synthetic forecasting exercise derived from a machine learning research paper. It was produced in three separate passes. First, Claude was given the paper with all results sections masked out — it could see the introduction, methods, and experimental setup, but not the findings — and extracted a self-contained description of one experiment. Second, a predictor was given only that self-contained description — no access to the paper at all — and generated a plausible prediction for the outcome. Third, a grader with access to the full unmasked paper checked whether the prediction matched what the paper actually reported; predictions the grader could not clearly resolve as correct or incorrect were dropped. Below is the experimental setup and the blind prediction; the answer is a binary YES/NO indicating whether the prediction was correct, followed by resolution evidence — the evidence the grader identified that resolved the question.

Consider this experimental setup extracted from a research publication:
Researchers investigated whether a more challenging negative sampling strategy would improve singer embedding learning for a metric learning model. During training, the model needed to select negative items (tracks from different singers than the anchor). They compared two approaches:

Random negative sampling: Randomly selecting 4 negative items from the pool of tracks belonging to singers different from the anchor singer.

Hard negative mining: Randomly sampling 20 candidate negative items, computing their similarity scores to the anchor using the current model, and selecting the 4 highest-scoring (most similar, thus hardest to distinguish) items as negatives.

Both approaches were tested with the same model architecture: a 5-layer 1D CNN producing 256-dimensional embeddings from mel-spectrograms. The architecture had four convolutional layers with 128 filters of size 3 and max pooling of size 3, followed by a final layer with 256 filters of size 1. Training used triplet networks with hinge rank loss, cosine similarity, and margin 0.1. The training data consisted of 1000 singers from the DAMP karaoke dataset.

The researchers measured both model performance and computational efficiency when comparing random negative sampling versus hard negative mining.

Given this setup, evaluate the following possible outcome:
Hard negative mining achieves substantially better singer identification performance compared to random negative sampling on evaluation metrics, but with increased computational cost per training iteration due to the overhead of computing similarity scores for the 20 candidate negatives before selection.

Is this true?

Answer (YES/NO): NO